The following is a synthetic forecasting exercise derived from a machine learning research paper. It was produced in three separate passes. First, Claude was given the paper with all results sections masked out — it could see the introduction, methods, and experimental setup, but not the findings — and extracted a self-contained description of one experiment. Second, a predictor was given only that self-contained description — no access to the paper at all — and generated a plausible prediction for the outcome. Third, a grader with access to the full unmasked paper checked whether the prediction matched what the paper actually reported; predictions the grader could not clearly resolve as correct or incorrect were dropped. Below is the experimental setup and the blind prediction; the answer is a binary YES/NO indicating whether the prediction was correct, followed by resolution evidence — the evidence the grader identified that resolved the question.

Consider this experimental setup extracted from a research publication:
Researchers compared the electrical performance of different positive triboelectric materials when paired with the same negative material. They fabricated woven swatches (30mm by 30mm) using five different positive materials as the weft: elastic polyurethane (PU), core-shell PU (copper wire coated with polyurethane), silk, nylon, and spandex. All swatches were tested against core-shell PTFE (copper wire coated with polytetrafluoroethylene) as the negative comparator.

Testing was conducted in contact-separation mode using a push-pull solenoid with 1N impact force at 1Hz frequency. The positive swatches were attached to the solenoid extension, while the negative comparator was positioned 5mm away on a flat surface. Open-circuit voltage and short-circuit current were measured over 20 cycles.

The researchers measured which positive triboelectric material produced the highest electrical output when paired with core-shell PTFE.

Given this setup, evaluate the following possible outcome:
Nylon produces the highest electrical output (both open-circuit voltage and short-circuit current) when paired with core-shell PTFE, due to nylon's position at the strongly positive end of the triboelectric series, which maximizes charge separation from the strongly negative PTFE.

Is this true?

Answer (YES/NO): NO